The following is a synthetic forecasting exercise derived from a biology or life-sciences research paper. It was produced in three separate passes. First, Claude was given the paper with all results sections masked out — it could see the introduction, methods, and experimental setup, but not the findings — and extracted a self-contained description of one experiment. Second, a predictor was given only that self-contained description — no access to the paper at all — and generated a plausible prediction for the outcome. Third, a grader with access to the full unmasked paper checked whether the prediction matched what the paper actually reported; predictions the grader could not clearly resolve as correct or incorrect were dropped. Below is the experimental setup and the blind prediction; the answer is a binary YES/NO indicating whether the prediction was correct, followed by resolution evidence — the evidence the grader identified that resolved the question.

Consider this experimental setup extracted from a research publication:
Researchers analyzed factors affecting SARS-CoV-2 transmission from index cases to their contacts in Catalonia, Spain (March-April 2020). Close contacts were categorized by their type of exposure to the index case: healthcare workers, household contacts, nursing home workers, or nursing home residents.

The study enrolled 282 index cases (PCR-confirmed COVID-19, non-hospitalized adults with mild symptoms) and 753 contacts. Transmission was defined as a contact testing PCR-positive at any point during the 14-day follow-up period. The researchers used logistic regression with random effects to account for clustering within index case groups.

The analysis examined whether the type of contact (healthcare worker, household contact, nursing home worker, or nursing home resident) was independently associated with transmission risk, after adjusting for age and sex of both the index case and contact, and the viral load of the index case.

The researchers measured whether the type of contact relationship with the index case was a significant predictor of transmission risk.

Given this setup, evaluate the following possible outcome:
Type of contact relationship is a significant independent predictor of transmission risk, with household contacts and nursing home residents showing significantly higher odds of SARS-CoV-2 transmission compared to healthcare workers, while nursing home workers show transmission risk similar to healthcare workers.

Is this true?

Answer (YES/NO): NO